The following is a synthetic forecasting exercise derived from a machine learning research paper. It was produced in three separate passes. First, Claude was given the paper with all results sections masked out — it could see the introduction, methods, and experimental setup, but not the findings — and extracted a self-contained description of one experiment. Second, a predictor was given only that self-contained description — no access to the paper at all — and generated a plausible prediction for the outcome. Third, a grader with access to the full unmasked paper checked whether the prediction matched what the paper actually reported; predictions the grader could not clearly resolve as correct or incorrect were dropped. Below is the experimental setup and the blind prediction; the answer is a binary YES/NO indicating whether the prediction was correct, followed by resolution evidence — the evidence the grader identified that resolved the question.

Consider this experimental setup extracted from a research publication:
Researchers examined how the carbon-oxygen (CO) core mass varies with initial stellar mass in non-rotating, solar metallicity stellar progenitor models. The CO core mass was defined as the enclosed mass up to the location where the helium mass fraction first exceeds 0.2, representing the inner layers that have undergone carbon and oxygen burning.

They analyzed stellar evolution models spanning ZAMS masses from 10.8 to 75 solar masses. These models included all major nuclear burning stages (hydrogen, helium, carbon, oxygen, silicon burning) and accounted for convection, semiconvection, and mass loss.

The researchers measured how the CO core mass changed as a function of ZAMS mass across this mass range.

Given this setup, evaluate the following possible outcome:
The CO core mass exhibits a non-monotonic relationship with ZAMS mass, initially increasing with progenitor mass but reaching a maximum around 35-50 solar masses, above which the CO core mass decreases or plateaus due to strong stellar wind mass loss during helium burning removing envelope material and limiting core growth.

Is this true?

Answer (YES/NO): NO